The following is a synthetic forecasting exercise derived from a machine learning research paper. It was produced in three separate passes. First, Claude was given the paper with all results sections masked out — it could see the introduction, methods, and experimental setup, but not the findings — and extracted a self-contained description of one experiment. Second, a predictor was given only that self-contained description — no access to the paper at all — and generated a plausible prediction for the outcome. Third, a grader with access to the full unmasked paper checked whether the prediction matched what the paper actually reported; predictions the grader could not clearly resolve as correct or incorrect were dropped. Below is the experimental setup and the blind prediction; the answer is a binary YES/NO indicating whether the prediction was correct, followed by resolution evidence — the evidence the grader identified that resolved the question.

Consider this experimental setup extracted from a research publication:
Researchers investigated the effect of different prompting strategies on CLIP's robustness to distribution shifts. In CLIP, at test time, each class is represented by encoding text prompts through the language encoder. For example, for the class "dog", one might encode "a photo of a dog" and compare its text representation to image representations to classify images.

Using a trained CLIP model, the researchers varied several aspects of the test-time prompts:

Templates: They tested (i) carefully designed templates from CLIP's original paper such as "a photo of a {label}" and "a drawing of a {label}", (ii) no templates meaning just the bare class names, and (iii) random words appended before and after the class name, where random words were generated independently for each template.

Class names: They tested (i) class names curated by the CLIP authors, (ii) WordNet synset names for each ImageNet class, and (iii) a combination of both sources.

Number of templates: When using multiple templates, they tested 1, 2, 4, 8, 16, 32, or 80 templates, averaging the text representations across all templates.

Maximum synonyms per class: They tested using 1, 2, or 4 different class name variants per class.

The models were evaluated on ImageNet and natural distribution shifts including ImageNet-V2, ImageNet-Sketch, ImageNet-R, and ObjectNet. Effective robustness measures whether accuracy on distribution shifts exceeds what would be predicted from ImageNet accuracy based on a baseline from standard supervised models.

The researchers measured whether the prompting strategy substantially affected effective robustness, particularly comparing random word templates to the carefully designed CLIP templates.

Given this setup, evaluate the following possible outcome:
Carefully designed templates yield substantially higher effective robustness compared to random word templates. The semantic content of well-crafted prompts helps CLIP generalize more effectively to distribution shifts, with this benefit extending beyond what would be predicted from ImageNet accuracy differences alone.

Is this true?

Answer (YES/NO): NO